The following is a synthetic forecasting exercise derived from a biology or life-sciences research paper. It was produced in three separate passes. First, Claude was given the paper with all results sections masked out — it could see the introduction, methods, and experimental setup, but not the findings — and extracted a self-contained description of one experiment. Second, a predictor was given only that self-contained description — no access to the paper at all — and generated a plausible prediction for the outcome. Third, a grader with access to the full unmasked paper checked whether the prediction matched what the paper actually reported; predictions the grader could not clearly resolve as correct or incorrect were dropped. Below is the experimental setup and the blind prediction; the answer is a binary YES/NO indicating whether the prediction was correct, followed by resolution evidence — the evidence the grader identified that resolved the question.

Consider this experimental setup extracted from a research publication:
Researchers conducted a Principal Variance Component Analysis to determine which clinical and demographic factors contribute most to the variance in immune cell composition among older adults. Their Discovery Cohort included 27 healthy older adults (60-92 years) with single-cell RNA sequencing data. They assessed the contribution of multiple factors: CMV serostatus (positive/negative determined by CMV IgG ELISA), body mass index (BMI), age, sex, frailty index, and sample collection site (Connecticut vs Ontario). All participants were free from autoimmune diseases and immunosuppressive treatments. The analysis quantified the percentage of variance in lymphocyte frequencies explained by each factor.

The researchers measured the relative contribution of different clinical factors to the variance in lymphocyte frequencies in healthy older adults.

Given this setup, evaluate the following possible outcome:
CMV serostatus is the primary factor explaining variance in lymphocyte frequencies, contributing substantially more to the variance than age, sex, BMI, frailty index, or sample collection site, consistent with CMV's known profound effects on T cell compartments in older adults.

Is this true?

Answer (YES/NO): YES